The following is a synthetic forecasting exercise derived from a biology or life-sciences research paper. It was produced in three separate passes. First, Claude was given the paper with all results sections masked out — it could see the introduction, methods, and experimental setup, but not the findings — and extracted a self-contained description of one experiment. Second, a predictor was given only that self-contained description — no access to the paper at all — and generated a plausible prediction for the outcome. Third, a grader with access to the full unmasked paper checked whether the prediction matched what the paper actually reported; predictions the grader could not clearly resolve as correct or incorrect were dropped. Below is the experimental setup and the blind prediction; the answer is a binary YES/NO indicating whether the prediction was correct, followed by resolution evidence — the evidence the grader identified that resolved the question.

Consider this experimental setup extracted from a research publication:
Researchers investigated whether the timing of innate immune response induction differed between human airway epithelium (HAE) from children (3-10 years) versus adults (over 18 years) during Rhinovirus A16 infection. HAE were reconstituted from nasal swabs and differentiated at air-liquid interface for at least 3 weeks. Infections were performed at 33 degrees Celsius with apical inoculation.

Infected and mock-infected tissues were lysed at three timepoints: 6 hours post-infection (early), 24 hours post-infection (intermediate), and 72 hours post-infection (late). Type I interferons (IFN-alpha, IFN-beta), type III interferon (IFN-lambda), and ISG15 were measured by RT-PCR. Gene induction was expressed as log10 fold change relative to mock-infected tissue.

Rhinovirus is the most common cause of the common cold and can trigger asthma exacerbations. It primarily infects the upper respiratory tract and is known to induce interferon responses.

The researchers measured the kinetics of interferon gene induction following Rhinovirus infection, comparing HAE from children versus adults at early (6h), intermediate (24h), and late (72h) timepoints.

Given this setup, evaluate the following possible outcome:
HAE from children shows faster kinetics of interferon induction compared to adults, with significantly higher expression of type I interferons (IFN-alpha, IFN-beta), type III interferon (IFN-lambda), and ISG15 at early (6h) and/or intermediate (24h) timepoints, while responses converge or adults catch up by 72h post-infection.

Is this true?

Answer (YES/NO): NO